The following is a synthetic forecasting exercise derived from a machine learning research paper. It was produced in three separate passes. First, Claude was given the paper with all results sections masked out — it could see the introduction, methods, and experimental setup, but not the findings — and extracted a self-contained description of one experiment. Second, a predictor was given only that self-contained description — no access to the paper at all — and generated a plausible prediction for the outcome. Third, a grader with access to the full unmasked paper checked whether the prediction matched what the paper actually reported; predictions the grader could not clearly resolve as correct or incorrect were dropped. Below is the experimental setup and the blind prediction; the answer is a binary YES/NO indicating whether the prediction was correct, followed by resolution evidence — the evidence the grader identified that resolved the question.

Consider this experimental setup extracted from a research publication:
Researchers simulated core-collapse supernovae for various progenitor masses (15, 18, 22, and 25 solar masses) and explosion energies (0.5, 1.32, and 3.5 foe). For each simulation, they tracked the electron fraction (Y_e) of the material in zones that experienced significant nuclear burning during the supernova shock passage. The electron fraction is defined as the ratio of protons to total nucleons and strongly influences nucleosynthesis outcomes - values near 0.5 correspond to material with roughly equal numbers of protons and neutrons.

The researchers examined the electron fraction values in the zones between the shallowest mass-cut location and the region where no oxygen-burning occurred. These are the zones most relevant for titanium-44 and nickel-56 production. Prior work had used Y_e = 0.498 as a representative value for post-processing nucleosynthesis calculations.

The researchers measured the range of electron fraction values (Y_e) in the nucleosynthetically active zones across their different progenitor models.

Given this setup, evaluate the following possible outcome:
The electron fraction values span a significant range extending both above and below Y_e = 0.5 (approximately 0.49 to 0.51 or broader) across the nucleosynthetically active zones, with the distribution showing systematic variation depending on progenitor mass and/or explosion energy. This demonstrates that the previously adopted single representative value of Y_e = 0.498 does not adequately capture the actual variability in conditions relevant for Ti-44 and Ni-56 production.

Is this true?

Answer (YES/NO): NO